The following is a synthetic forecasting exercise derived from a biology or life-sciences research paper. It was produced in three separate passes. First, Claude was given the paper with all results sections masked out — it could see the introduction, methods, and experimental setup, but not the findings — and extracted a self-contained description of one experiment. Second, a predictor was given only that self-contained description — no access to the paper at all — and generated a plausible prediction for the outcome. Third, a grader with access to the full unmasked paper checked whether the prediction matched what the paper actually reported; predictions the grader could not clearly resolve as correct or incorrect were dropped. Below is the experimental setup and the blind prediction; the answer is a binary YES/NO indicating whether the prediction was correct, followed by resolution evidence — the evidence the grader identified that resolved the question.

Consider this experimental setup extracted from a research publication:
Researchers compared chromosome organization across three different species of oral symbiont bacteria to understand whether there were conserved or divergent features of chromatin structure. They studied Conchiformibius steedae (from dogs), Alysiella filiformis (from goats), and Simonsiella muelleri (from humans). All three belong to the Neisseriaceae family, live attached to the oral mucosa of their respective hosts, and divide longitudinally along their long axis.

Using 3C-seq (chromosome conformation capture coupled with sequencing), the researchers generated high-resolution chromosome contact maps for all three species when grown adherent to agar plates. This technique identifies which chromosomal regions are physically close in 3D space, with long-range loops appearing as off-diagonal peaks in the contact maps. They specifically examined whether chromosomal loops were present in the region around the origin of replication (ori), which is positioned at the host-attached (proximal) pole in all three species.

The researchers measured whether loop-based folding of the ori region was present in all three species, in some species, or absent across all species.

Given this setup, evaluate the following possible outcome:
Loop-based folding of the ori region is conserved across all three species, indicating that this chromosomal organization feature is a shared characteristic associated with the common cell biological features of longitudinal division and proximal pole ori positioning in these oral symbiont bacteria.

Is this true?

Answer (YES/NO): NO